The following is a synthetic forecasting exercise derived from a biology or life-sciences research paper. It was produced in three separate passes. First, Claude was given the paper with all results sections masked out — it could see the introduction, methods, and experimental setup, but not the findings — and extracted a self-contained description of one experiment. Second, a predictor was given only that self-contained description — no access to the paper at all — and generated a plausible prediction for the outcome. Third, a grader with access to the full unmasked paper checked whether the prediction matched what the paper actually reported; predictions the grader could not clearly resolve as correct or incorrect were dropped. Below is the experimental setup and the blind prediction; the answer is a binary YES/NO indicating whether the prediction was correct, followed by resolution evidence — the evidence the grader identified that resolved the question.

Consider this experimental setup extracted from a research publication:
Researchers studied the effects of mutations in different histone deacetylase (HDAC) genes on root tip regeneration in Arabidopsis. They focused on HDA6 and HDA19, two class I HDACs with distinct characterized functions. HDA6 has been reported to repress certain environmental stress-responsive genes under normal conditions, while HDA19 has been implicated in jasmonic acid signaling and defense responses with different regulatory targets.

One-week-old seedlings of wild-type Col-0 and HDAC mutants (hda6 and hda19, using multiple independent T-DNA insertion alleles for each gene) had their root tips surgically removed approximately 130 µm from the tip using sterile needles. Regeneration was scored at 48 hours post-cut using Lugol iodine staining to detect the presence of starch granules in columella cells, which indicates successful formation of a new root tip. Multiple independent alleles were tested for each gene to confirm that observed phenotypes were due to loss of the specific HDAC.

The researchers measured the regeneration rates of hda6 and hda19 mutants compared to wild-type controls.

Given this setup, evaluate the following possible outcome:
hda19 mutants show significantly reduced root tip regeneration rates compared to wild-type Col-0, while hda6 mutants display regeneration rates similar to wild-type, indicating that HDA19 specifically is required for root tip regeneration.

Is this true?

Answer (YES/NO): NO